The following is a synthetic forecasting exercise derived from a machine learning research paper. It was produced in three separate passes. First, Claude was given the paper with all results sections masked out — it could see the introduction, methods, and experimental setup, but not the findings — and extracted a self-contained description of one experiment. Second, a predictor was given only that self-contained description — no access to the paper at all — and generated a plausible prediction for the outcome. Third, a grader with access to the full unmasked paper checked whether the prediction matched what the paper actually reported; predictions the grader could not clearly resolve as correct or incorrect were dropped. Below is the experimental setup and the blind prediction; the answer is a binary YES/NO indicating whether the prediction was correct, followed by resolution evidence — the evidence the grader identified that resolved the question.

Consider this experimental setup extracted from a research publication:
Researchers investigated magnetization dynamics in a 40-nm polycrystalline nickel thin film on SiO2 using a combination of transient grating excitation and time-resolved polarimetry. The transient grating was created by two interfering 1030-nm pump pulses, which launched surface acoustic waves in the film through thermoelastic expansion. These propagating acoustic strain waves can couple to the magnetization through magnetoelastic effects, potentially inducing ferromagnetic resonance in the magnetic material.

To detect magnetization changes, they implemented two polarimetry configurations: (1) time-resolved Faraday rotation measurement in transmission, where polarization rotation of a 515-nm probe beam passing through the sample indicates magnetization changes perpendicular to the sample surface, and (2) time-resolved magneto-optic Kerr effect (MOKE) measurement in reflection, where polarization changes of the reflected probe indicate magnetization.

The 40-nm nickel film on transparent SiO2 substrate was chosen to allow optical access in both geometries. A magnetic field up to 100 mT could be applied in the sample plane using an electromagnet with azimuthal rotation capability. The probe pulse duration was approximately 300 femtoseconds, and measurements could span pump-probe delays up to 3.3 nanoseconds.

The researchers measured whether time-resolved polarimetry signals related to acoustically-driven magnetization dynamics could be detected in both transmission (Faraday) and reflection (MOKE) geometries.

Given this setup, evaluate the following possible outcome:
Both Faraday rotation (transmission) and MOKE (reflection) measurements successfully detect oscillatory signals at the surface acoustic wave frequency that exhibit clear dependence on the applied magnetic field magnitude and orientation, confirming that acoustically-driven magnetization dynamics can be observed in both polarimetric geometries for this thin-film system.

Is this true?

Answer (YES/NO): NO